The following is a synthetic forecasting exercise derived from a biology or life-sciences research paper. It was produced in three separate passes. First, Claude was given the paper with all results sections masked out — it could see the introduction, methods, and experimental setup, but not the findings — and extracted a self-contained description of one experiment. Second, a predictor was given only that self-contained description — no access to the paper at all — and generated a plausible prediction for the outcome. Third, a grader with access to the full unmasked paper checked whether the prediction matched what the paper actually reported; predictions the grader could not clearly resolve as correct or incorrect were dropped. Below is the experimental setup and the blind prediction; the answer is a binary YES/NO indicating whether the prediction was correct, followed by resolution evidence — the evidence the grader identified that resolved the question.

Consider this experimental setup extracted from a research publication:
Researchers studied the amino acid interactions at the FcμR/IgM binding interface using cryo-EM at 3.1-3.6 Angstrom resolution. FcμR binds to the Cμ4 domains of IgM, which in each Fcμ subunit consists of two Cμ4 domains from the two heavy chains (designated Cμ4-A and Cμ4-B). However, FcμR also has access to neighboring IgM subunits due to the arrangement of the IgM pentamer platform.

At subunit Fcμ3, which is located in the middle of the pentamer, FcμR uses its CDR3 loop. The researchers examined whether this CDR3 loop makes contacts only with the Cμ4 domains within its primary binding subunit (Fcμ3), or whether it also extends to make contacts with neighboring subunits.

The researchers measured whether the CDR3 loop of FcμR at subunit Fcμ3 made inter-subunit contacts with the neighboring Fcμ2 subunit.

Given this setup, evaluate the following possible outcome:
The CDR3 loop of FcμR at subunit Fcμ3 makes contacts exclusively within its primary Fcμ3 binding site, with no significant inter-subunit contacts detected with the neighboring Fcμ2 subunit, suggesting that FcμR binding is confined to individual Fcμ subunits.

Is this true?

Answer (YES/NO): NO